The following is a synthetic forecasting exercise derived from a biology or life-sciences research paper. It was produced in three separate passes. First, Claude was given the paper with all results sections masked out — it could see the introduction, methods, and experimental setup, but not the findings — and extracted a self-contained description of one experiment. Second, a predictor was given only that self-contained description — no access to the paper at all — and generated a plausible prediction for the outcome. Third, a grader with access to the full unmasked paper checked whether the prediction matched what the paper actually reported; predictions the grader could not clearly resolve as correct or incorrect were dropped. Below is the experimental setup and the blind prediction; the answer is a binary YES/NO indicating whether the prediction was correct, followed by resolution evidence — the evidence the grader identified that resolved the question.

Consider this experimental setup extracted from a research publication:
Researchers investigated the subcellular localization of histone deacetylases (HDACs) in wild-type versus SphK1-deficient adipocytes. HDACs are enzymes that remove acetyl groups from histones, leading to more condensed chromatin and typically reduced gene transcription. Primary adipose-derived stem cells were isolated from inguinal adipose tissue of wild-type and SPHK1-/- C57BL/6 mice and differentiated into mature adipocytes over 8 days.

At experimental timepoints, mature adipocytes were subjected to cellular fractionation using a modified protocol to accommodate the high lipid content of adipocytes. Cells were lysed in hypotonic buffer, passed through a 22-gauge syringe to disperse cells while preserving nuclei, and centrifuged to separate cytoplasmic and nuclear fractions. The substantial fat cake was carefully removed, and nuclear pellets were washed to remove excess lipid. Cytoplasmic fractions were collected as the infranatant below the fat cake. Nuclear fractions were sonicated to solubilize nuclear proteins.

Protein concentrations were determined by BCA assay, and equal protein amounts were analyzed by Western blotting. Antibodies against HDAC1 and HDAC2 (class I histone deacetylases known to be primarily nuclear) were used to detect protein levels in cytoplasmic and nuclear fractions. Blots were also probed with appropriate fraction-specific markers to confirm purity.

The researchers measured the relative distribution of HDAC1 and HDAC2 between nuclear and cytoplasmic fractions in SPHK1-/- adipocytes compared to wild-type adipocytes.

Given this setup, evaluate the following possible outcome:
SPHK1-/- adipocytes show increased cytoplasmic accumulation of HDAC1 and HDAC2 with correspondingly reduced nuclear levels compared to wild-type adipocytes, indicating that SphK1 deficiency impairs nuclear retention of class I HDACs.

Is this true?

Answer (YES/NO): NO